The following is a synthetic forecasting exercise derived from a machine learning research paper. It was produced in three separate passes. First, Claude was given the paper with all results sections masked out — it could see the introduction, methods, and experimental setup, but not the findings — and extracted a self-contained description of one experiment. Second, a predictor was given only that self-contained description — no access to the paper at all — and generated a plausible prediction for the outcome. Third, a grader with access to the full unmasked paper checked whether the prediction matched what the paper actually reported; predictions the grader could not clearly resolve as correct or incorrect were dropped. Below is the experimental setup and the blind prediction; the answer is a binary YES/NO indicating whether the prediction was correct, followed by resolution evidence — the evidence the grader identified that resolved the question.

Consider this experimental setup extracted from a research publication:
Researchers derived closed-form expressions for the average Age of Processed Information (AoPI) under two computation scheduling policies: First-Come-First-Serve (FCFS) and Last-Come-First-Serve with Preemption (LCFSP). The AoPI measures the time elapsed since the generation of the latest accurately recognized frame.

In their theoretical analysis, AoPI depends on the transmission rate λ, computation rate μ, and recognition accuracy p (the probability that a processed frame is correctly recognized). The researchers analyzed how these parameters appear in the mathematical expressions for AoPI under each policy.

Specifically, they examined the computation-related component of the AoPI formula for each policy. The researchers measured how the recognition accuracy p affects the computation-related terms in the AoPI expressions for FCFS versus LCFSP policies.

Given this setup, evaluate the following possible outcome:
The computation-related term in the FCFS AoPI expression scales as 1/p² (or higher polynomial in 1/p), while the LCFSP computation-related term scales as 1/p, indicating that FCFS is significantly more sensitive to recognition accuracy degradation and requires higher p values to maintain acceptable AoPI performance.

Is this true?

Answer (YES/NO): NO